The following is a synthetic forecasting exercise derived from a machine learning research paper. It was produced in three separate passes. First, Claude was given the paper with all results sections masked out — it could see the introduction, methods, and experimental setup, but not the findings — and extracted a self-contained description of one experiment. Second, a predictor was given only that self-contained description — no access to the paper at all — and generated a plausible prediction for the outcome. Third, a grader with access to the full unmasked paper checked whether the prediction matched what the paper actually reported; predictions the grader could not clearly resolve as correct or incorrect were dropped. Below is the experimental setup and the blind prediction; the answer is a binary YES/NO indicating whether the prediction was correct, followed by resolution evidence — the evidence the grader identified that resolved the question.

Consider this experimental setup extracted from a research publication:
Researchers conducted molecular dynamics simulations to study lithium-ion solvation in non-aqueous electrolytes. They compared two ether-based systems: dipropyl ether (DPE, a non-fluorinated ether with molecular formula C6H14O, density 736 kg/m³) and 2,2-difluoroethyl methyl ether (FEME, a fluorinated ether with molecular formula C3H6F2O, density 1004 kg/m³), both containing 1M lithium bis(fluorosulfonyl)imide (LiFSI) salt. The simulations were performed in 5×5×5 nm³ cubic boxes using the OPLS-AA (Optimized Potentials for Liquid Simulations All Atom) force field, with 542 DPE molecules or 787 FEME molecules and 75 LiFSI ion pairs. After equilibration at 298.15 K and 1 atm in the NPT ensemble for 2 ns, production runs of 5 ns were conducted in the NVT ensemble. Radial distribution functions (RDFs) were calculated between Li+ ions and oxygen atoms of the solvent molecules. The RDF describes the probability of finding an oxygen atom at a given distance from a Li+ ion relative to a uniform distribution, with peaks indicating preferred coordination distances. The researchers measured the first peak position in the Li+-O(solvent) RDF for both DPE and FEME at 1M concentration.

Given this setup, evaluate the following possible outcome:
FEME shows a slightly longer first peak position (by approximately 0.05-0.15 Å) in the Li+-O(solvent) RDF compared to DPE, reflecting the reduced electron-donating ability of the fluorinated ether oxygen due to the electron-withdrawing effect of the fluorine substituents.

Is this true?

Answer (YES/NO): YES